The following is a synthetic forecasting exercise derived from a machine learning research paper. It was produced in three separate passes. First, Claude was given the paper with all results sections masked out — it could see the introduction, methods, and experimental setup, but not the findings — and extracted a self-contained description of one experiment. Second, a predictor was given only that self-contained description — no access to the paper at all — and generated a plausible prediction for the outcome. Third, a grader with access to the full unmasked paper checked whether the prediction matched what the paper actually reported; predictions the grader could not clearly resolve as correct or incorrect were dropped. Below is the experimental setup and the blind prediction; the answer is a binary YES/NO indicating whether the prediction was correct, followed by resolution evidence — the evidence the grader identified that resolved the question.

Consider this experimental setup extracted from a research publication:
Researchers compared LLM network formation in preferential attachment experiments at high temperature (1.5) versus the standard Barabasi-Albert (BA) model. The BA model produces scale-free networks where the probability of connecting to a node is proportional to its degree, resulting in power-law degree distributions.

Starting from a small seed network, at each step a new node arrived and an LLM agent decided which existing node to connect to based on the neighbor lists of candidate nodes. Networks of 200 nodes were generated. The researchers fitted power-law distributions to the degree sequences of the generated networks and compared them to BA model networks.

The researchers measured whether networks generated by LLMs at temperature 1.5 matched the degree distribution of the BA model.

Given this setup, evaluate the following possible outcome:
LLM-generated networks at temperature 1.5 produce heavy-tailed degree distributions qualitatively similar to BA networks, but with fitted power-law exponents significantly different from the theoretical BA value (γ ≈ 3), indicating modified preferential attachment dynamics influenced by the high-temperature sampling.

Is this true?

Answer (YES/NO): NO